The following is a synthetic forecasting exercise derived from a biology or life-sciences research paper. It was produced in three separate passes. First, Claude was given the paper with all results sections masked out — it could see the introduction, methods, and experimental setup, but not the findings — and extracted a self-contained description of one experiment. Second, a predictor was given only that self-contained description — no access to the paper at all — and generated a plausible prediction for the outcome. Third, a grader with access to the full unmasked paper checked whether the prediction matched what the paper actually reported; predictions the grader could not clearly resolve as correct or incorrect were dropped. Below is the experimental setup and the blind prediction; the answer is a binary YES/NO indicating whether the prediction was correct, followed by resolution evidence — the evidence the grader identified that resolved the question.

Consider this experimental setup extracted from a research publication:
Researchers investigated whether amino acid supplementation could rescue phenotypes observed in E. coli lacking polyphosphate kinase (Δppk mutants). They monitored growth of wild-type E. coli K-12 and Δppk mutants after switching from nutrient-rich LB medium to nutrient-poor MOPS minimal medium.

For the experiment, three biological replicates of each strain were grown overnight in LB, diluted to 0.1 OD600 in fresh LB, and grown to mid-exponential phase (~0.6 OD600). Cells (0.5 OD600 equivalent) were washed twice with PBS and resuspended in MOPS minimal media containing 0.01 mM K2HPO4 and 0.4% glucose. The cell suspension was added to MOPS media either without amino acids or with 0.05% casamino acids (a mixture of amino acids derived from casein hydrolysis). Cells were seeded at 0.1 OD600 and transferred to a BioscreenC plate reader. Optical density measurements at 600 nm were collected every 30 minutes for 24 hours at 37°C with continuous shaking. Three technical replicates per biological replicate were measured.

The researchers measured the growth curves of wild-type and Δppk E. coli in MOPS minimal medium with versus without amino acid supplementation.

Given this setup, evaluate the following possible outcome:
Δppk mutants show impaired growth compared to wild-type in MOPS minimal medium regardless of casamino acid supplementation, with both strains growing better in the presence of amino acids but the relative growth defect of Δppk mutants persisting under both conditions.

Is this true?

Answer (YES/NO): YES